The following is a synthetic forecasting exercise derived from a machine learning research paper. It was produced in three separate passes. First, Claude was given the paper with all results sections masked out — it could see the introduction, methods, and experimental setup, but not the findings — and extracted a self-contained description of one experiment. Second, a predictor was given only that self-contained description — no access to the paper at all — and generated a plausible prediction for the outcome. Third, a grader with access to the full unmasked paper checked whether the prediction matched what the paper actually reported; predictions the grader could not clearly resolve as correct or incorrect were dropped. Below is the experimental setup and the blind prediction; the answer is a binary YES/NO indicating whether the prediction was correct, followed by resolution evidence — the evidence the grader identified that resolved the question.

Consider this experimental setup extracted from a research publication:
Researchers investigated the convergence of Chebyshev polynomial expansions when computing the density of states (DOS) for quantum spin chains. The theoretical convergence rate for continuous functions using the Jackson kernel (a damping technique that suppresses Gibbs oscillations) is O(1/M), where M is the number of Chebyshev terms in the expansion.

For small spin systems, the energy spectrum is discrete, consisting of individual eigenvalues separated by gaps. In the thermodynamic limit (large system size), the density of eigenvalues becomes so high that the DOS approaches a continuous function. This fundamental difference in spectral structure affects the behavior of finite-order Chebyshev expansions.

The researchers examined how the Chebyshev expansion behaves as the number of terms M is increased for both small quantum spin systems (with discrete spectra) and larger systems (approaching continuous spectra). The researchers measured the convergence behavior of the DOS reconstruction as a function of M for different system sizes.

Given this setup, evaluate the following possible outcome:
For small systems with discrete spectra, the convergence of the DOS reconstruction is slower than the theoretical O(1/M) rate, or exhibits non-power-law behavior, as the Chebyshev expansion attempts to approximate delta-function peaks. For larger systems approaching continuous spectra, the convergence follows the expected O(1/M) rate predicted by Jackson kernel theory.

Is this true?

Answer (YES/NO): YES